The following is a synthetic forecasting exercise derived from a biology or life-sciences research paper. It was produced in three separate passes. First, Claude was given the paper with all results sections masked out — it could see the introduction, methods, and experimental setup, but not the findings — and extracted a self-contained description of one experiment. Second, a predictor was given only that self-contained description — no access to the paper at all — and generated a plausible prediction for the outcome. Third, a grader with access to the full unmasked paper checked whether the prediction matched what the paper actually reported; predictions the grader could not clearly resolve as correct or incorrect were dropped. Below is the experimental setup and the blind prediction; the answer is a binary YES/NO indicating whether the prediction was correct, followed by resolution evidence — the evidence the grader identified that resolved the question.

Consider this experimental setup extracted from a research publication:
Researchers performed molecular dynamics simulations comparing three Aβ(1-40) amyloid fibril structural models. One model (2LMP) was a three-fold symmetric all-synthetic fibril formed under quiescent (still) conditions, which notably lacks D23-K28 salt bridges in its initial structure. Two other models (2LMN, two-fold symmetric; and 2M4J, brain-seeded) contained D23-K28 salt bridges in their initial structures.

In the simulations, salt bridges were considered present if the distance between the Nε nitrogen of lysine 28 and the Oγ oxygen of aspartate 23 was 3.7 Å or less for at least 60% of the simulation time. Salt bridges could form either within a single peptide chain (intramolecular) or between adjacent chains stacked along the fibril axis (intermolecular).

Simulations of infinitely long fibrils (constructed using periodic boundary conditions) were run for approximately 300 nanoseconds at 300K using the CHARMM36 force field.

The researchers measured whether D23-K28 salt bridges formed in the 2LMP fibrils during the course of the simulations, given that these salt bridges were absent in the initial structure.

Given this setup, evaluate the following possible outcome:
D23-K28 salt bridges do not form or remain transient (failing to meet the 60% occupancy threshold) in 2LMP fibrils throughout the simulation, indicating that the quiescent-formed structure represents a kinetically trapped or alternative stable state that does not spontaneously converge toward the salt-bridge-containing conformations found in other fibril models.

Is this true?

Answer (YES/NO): YES